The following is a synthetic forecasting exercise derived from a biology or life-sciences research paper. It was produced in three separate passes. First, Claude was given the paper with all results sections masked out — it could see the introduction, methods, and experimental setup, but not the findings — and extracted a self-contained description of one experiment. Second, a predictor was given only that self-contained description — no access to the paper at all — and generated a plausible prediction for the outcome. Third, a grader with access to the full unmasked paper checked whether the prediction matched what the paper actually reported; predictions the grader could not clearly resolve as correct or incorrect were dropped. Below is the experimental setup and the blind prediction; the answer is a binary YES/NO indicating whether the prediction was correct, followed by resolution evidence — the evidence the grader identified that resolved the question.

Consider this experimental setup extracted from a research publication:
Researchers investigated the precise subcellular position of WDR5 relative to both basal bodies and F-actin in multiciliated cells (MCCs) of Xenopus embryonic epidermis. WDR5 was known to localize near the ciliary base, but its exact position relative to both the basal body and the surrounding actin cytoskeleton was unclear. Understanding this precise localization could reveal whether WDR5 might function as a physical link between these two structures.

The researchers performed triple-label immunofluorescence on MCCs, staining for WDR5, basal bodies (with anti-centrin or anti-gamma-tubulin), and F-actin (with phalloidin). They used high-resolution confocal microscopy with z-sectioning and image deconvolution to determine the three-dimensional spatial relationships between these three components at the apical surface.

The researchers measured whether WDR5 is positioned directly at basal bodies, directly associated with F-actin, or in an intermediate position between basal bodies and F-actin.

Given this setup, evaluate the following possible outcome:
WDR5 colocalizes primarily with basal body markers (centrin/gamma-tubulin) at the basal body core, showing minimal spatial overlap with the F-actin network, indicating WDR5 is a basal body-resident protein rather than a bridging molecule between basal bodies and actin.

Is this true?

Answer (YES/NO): NO